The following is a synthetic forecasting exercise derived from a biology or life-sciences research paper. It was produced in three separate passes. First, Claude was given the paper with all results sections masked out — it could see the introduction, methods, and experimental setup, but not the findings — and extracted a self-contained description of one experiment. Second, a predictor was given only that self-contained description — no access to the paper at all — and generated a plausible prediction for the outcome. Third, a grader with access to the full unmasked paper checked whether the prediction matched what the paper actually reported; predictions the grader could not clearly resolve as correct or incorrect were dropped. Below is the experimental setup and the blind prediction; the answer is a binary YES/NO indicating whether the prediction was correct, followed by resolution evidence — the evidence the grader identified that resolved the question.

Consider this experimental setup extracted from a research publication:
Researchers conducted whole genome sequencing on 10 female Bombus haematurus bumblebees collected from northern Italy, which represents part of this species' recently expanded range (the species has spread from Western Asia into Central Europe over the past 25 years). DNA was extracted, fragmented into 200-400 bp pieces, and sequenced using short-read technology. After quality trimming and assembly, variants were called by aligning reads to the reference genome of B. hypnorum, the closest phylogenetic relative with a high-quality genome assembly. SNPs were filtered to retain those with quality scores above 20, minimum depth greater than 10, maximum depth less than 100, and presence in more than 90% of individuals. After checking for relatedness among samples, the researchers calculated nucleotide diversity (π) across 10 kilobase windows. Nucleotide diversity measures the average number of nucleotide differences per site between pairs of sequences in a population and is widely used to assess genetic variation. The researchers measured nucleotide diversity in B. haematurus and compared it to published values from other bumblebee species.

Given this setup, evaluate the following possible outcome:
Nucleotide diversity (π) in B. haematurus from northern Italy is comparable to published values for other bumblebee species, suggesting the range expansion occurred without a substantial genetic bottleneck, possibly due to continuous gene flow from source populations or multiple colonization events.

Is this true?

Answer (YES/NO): NO